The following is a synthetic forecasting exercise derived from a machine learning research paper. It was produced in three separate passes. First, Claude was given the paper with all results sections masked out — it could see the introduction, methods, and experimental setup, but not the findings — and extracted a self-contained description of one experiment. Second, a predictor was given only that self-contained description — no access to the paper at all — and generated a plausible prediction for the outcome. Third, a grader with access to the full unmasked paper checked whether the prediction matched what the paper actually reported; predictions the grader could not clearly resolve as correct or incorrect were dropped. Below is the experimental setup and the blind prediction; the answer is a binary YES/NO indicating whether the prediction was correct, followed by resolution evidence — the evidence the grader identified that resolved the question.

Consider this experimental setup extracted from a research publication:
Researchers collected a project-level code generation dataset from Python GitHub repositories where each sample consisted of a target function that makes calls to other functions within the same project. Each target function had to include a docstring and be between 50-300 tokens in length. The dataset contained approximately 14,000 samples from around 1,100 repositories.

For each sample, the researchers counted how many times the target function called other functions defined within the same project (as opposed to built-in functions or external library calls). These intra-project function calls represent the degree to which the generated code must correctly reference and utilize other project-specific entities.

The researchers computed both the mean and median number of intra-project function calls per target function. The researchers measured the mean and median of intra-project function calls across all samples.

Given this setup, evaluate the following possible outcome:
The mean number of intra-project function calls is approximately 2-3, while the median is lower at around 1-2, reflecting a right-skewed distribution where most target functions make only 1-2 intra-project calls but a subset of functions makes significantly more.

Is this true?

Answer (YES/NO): NO